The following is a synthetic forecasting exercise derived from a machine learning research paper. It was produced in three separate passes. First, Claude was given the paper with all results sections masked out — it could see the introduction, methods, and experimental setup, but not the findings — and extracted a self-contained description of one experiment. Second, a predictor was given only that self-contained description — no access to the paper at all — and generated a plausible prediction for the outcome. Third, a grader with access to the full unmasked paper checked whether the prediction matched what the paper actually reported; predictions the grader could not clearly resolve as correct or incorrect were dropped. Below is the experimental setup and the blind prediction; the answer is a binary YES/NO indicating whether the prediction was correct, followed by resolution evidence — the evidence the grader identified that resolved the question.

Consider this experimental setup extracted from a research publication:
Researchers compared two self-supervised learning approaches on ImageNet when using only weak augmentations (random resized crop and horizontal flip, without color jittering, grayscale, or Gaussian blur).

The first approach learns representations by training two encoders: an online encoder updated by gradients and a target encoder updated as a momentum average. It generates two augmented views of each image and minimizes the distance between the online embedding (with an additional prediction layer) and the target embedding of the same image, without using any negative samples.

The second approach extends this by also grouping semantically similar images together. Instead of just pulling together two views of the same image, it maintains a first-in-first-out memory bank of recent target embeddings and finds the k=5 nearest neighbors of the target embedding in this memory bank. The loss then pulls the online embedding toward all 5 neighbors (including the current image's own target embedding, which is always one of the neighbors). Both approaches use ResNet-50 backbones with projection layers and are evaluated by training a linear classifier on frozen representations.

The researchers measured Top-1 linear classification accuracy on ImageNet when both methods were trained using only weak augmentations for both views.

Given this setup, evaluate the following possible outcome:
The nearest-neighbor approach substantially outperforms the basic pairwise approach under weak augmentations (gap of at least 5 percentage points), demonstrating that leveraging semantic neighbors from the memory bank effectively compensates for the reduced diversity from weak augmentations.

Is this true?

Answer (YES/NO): YES